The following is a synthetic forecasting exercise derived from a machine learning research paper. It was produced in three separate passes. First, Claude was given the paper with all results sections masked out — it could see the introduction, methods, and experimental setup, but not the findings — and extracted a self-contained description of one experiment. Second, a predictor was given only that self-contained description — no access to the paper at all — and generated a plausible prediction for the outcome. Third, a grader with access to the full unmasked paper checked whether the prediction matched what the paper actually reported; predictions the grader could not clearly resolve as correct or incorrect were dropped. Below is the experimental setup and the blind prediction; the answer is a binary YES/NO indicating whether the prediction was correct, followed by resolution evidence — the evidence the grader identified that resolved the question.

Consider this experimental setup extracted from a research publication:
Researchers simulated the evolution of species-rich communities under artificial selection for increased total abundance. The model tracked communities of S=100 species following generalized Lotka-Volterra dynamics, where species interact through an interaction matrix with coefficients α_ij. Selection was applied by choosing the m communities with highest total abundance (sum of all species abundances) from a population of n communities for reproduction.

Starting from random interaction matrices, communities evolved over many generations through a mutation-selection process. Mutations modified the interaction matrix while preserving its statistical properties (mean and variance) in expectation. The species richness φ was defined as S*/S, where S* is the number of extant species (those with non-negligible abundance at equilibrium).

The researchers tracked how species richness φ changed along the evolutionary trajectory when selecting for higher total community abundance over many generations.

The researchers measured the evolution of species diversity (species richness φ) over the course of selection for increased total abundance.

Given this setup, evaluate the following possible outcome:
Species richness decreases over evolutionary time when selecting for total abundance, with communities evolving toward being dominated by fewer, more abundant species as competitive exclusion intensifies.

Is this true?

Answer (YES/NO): NO